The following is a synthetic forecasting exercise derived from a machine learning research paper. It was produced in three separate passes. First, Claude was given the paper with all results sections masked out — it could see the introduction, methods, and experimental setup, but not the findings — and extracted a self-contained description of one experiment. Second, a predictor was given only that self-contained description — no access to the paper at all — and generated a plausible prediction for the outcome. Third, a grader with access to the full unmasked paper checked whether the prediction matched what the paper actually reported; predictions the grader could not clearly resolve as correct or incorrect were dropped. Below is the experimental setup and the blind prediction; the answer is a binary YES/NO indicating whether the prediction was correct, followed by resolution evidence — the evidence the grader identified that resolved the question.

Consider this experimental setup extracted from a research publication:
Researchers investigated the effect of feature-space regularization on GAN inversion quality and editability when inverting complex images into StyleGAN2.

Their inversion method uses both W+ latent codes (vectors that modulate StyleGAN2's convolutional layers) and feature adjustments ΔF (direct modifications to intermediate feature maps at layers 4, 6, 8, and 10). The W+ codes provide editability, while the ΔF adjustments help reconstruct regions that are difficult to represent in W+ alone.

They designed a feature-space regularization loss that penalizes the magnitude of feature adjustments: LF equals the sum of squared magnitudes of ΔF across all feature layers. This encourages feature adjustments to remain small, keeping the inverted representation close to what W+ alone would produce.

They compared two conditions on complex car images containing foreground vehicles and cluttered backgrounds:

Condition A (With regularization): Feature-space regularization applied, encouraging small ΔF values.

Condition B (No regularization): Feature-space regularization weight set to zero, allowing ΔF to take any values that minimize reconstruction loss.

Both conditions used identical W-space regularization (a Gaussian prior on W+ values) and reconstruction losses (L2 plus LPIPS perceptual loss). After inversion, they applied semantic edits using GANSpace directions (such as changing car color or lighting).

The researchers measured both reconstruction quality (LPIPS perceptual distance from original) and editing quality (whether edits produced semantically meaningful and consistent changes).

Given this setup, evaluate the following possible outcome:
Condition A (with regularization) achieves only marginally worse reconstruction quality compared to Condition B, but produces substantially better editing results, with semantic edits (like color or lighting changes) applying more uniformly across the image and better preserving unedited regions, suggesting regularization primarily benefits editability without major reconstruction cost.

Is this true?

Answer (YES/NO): YES